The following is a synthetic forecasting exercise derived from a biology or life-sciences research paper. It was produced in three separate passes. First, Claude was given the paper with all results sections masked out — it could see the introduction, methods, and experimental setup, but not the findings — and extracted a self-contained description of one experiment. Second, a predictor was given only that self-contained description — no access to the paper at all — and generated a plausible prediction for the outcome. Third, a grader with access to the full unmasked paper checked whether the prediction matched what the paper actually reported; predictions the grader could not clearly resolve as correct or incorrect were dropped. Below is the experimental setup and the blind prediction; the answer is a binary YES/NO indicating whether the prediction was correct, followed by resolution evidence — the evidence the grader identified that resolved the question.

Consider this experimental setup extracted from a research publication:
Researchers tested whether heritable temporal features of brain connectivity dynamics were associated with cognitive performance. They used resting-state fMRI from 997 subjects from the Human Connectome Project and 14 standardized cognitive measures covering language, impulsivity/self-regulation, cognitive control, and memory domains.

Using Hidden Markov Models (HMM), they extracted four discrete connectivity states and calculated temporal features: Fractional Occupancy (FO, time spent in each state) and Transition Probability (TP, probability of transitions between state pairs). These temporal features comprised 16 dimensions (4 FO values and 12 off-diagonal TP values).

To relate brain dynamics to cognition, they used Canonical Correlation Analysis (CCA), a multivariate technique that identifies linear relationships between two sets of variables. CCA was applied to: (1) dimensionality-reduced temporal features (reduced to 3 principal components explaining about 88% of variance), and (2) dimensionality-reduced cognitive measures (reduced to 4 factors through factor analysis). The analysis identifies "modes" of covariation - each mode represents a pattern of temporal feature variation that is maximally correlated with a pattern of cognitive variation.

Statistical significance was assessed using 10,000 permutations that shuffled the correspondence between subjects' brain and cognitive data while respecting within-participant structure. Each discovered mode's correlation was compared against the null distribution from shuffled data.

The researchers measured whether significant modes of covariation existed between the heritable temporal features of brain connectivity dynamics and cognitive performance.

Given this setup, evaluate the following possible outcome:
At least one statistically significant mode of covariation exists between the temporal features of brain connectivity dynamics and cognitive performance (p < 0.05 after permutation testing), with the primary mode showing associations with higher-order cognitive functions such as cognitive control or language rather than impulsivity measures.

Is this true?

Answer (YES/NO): YES